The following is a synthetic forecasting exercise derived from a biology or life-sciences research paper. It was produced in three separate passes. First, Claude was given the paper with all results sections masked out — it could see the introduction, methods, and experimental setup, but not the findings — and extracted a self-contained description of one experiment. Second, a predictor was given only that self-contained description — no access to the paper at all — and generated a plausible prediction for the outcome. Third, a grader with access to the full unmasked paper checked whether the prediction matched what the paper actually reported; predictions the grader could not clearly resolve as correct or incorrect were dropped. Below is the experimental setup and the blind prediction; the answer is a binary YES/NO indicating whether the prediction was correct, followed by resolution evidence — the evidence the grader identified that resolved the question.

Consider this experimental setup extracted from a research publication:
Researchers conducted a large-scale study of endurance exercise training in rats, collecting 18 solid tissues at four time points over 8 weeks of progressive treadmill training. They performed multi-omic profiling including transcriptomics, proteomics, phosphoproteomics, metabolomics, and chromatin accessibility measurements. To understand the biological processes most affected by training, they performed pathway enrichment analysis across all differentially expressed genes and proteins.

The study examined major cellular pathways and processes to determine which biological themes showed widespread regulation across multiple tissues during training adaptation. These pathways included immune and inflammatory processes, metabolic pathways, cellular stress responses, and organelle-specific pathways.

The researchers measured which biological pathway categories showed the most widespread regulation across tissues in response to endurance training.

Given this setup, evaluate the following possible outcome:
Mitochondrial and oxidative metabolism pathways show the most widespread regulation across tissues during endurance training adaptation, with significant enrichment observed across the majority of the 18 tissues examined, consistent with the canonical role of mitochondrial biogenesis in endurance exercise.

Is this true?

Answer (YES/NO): YES